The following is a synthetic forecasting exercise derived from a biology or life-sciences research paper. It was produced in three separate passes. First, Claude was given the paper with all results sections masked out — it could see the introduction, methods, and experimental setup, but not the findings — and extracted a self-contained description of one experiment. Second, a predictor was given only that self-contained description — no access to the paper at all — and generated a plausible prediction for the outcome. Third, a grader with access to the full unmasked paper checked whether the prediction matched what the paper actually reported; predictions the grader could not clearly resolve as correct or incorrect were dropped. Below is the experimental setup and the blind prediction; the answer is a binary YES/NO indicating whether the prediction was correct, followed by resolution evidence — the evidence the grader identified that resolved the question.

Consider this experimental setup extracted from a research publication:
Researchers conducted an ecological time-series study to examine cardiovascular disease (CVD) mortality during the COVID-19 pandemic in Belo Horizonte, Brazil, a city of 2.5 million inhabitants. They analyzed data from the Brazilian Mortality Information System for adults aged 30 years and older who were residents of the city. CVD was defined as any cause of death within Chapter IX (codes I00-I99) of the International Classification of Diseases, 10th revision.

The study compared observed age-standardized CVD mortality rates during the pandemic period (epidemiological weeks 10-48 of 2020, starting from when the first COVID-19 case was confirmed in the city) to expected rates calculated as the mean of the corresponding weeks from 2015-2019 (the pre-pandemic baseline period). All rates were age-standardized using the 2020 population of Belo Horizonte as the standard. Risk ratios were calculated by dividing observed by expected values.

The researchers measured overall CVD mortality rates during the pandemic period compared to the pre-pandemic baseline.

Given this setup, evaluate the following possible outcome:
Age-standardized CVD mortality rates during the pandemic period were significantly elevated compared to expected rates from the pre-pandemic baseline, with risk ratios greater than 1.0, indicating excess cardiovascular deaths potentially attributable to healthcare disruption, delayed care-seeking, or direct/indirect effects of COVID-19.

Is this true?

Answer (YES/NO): NO